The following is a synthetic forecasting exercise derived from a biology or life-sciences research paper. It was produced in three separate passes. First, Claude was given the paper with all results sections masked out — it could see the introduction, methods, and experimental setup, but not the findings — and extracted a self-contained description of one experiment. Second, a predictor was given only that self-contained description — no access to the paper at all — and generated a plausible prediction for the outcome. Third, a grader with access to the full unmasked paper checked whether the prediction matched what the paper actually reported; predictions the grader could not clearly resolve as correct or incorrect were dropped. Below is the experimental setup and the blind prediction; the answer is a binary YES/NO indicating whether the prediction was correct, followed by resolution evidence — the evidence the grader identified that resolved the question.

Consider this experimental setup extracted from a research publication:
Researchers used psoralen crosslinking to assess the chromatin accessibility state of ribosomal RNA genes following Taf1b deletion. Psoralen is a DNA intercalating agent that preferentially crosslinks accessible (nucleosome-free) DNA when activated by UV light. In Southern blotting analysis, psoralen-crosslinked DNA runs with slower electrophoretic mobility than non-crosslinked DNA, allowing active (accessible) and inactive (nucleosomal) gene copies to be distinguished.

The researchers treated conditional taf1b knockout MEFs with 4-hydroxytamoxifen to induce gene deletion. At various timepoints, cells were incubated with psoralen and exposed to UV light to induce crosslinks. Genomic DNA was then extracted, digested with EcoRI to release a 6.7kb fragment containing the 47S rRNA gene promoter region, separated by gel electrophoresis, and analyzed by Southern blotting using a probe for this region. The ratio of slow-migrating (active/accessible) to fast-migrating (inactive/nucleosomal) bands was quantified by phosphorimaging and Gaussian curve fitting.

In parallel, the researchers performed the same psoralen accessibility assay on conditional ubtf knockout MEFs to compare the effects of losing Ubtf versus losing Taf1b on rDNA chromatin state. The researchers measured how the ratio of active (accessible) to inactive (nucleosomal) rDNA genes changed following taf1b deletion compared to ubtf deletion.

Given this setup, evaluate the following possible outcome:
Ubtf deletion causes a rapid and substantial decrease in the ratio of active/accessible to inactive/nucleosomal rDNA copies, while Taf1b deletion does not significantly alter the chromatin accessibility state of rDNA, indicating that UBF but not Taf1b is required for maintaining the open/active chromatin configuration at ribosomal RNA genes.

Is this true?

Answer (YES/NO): NO